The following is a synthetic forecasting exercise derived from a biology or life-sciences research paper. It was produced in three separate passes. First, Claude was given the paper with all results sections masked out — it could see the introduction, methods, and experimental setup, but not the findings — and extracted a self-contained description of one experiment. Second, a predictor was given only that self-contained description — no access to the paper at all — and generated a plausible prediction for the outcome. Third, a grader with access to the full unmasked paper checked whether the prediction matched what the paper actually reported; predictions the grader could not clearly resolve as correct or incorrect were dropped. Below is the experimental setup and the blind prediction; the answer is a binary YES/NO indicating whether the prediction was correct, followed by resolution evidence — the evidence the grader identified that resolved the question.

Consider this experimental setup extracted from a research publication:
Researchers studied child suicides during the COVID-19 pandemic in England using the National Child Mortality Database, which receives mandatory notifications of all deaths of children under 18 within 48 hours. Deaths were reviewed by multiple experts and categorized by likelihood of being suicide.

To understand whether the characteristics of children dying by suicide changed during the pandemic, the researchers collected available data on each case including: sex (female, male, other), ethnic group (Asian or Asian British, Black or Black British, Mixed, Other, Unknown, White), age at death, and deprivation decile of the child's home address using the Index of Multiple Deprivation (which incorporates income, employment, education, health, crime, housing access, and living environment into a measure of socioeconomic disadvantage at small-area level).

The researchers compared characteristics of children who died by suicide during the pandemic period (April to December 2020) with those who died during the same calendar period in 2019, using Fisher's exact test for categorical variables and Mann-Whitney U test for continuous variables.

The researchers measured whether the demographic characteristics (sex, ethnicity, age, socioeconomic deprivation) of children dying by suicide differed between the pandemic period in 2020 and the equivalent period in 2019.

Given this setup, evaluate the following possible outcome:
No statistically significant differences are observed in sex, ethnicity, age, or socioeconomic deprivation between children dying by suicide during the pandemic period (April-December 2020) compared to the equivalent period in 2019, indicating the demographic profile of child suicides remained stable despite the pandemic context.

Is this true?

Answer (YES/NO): YES